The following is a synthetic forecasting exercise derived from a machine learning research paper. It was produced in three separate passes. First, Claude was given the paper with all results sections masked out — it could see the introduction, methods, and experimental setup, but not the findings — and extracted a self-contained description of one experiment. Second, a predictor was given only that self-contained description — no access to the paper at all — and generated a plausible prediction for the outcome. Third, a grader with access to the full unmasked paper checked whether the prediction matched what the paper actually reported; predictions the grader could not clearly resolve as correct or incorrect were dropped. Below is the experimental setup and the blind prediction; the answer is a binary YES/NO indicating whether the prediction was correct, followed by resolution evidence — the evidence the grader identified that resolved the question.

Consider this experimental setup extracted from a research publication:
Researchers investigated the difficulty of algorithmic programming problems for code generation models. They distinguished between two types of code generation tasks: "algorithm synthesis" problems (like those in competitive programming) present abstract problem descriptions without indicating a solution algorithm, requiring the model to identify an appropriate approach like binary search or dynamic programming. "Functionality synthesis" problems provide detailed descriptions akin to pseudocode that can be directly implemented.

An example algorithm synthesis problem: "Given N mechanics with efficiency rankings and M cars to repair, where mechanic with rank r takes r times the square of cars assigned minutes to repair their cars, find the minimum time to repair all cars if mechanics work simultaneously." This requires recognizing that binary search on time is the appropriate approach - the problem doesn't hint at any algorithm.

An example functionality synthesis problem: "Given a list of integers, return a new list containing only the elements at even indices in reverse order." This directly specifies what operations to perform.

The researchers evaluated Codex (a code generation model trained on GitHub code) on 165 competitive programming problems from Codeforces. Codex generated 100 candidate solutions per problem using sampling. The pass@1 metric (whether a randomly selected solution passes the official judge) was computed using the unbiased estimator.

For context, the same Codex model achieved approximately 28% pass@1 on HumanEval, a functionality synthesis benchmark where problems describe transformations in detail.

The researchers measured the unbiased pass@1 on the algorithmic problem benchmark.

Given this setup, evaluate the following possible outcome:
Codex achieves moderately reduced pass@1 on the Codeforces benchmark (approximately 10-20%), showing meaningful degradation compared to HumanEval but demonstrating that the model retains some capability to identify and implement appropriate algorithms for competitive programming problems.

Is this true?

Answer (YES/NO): NO